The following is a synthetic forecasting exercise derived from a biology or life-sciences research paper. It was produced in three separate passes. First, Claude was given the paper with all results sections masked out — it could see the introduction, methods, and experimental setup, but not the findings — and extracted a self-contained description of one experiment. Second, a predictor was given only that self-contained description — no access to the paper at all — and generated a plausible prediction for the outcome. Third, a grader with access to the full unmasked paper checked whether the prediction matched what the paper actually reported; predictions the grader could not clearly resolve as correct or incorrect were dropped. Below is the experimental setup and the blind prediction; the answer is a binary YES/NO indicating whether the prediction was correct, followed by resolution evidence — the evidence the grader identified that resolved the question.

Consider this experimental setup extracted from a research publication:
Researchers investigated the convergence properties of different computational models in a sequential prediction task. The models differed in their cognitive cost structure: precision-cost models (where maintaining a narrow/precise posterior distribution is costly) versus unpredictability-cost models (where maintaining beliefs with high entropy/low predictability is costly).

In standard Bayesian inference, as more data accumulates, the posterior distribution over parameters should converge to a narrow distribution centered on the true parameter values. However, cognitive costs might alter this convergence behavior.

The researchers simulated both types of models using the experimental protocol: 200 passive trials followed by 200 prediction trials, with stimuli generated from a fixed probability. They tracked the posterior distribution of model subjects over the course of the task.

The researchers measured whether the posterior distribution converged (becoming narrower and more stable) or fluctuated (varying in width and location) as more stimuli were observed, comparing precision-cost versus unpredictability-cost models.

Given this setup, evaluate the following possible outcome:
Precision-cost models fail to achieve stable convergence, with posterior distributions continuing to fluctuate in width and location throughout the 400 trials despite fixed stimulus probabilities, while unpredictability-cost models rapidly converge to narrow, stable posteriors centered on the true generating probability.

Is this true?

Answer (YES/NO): NO